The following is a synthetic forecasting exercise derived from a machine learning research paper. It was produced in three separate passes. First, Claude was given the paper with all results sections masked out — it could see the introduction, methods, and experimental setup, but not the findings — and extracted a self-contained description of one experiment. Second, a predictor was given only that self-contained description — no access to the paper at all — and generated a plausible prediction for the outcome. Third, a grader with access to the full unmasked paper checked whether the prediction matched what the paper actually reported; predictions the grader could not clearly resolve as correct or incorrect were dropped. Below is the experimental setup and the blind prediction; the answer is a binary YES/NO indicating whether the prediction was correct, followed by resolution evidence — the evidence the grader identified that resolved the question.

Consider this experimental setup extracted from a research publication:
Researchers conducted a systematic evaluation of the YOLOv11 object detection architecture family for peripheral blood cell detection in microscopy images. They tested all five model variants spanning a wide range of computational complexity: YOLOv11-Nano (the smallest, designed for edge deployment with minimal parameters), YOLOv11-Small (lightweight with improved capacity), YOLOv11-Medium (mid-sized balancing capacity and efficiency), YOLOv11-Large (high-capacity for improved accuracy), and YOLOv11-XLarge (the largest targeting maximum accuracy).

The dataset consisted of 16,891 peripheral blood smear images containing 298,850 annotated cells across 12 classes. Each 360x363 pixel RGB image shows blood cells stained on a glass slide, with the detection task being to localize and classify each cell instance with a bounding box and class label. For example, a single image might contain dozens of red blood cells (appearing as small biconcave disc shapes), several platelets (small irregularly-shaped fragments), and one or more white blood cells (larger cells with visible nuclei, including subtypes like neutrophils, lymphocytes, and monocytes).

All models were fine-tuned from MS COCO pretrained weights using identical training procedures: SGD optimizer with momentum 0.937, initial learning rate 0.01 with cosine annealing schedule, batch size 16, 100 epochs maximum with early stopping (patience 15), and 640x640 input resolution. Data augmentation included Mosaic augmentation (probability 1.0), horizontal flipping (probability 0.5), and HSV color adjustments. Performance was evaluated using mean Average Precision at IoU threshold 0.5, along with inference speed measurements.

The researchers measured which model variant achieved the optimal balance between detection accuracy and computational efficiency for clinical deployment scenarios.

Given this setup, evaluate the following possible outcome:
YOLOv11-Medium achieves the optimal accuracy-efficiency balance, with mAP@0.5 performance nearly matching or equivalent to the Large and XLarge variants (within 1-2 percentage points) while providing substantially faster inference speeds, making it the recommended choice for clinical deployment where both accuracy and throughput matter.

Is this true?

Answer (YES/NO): YES